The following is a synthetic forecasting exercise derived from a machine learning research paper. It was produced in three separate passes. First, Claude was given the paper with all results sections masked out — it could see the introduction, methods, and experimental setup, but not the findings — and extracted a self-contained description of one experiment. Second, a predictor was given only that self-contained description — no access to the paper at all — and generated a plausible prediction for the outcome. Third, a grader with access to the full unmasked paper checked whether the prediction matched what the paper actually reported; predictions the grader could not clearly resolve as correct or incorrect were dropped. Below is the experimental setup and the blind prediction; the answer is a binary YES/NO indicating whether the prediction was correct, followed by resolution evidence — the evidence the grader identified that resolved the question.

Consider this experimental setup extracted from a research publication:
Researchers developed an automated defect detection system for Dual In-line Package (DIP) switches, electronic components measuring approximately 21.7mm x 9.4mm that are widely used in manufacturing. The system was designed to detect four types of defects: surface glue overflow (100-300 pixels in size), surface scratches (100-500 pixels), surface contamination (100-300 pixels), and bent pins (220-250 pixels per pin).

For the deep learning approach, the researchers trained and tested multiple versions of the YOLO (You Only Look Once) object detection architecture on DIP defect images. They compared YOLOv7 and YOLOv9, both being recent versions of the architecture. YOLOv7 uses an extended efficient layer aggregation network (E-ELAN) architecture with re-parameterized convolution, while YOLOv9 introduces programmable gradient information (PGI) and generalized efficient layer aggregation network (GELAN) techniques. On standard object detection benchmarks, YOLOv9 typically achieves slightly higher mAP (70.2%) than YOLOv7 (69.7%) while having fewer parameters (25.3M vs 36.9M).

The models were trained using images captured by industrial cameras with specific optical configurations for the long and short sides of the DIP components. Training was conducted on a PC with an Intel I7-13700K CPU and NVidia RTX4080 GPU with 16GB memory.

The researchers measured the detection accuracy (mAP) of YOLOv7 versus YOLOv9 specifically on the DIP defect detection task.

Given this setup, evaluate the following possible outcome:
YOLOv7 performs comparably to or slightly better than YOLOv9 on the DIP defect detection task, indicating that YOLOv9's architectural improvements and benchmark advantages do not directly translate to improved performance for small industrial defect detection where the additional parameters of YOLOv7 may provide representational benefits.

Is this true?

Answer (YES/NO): YES